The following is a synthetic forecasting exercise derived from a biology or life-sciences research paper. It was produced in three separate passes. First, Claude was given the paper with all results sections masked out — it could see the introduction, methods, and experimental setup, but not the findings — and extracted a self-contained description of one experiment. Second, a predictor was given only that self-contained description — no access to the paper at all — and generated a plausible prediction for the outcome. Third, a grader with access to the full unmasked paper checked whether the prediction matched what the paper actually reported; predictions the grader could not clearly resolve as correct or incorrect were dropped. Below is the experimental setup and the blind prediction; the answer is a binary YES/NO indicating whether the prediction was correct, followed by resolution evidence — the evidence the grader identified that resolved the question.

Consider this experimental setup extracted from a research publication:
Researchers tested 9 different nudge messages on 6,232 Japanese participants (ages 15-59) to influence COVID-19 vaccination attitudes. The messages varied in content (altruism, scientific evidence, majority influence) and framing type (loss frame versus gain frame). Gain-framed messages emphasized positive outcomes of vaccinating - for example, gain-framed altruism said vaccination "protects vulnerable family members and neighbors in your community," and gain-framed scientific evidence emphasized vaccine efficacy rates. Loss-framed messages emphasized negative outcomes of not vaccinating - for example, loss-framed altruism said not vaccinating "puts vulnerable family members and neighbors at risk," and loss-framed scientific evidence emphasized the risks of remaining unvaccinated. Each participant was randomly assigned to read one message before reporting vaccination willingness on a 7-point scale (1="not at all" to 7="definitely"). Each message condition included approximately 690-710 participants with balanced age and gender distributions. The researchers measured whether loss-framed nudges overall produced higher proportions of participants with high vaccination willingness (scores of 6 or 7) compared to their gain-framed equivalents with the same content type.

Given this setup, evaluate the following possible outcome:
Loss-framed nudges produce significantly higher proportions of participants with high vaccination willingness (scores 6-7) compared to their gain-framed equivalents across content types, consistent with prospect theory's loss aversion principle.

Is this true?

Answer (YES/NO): NO